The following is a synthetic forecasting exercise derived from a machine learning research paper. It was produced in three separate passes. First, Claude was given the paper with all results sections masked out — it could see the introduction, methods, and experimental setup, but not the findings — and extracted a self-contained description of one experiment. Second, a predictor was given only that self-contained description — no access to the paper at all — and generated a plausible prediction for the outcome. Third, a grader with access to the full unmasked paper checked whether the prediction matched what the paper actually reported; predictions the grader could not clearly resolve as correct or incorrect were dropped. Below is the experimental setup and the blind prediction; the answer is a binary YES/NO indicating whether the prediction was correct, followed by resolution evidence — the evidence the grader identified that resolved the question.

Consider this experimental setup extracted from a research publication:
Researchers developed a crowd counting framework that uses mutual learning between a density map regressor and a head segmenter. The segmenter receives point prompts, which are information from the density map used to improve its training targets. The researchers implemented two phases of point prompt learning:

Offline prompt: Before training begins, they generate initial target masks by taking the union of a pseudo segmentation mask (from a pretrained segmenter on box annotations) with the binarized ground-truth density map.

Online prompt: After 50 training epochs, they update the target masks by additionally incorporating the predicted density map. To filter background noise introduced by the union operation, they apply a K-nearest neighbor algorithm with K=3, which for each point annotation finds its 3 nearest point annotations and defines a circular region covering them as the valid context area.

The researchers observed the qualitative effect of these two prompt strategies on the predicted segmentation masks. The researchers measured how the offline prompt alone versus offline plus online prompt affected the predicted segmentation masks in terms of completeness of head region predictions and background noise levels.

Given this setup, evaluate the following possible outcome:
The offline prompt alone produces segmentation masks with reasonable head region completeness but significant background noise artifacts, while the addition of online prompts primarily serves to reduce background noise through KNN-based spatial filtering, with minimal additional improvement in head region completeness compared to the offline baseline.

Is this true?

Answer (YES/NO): YES